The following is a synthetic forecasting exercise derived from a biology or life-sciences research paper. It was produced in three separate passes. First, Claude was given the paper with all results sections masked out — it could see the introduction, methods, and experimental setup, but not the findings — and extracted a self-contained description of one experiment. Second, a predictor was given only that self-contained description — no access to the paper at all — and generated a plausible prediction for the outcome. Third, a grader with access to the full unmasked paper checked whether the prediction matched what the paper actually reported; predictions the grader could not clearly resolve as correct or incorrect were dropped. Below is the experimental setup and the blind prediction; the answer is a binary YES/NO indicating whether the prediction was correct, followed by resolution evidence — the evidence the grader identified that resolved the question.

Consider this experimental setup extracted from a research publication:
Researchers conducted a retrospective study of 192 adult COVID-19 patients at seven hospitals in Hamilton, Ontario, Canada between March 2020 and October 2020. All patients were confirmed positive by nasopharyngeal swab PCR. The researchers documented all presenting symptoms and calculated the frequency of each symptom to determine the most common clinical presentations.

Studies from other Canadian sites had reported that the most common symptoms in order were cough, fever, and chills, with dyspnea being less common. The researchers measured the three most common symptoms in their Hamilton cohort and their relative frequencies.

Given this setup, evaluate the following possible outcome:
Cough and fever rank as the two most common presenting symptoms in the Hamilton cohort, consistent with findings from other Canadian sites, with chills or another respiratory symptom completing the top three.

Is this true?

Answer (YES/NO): NO